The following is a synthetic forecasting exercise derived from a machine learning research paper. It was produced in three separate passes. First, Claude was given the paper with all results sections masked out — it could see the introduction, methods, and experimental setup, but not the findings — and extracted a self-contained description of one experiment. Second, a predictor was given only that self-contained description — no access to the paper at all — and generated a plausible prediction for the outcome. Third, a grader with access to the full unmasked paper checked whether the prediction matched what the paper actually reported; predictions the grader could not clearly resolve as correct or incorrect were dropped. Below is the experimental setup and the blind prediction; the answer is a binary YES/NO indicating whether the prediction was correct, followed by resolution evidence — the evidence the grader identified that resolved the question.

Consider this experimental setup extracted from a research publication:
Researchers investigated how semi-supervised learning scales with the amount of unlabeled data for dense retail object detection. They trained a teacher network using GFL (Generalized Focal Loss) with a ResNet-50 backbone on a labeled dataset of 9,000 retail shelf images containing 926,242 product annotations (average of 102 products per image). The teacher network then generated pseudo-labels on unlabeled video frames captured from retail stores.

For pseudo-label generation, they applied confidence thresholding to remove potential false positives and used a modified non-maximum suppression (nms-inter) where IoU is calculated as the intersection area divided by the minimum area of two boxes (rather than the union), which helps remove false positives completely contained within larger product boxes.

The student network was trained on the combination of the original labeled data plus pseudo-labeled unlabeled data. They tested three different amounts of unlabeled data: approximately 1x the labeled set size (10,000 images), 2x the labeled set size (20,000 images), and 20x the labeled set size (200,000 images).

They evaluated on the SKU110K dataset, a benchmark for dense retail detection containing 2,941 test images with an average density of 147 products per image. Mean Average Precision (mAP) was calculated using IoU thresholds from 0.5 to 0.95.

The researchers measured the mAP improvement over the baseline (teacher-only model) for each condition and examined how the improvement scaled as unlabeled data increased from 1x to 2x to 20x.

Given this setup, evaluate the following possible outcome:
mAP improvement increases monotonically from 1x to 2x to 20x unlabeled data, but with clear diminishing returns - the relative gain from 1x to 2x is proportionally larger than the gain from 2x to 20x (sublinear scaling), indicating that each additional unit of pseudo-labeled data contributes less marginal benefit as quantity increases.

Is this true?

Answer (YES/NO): YES